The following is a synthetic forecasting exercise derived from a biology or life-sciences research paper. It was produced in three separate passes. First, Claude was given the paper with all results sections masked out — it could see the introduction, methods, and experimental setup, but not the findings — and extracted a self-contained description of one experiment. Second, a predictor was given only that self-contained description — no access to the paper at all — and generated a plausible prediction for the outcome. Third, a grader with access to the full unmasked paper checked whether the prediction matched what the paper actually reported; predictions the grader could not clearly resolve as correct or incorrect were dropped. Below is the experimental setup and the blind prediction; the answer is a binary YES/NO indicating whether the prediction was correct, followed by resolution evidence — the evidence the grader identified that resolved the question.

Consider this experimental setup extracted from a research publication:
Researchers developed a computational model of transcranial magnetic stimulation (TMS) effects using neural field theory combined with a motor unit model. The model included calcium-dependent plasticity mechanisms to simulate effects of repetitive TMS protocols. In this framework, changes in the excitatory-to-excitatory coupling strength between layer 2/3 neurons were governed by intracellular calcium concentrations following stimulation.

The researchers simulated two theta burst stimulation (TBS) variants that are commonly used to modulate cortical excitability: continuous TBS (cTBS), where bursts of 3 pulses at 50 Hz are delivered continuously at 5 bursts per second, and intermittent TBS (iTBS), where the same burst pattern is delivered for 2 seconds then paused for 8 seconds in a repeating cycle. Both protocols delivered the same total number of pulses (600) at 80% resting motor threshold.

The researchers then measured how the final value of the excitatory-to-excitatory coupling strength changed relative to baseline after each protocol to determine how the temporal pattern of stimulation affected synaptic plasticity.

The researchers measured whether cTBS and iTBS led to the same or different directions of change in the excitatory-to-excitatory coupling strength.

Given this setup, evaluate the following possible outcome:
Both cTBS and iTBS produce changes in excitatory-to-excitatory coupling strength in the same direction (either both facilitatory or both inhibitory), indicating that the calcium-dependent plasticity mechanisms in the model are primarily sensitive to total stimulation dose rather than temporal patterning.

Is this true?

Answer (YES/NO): NO